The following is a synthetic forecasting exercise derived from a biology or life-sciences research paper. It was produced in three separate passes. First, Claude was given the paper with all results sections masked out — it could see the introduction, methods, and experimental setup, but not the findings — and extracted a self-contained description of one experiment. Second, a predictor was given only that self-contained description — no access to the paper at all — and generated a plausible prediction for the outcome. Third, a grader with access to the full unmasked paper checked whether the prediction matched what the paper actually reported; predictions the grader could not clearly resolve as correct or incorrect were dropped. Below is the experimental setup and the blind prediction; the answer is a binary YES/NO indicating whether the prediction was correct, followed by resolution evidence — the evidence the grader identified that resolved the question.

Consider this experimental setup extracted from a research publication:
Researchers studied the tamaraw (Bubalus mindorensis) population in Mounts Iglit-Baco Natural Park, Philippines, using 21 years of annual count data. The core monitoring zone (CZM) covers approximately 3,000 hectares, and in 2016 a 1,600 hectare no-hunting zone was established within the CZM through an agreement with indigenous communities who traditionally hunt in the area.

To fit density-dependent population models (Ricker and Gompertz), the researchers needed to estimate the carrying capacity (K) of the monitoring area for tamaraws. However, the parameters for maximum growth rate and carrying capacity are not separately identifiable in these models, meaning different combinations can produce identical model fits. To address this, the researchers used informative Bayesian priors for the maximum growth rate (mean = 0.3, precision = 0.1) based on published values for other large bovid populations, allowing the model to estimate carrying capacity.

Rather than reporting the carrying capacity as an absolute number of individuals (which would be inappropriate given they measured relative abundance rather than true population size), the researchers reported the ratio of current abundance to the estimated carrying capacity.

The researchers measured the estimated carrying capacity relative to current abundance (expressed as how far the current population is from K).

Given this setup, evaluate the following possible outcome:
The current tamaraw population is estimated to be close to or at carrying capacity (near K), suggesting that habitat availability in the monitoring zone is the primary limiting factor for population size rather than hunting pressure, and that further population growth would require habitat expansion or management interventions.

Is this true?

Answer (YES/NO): NO